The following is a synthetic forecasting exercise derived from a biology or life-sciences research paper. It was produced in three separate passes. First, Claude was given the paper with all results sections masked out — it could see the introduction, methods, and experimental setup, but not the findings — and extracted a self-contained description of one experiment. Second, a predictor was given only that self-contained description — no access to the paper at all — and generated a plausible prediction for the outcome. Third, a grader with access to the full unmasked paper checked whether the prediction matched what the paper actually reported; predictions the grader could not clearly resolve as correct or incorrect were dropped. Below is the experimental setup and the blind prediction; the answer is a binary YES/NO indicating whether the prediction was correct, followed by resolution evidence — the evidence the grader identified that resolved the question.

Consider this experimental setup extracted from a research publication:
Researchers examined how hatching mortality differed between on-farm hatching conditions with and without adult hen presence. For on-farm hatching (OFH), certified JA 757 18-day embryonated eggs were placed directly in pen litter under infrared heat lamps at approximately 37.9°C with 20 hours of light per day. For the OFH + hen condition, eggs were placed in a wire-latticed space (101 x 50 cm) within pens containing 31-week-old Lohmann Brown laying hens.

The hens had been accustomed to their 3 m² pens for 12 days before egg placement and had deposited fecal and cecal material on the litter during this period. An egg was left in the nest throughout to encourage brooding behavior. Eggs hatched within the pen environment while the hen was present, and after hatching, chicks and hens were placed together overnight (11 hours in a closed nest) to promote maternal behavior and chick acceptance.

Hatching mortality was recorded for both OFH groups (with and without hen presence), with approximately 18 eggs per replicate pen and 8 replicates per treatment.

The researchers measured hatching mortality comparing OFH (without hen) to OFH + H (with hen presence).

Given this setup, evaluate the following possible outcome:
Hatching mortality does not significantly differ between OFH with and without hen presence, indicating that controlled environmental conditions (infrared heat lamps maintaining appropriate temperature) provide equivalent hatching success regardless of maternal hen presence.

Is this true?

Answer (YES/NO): NO